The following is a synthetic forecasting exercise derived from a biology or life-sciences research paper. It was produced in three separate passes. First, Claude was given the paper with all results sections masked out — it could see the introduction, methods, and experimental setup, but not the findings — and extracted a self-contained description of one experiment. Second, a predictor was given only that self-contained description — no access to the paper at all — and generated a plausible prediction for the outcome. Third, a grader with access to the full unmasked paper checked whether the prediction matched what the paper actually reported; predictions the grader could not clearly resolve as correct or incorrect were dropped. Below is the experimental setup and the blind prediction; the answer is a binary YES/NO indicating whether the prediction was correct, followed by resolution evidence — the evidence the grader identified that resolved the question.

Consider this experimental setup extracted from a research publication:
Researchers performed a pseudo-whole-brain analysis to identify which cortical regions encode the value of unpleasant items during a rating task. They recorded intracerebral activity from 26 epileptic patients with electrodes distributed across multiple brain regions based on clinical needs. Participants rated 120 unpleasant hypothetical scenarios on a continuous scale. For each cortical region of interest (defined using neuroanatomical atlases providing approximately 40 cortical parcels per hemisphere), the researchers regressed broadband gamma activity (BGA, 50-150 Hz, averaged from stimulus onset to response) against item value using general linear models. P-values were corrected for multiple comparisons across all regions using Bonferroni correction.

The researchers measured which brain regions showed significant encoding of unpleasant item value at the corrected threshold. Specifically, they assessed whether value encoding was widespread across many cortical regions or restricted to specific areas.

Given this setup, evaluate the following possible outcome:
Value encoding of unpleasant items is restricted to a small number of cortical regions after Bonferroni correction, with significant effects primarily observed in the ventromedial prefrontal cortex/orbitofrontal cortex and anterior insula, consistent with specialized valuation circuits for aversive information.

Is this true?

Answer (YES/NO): NO